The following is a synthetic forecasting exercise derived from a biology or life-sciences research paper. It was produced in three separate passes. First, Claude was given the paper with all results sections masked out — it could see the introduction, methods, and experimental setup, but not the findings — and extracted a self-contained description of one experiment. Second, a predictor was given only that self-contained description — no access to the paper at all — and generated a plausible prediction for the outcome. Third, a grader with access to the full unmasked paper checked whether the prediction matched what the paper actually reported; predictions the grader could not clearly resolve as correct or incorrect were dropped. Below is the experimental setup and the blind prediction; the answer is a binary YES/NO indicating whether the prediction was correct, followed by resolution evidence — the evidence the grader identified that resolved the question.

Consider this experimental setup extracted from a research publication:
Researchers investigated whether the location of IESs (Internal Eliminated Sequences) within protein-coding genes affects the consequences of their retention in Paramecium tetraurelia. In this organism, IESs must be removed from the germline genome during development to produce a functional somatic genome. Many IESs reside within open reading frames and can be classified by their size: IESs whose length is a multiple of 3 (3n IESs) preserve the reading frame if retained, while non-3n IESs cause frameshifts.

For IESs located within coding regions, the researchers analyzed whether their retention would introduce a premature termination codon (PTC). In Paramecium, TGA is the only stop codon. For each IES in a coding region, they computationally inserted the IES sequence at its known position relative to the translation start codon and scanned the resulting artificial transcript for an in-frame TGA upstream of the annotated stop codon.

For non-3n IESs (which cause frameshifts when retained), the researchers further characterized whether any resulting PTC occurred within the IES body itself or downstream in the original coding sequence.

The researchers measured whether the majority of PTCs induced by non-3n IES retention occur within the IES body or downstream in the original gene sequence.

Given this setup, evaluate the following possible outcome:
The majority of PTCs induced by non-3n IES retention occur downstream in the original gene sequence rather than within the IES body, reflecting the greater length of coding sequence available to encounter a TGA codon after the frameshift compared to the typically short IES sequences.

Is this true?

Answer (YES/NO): YES